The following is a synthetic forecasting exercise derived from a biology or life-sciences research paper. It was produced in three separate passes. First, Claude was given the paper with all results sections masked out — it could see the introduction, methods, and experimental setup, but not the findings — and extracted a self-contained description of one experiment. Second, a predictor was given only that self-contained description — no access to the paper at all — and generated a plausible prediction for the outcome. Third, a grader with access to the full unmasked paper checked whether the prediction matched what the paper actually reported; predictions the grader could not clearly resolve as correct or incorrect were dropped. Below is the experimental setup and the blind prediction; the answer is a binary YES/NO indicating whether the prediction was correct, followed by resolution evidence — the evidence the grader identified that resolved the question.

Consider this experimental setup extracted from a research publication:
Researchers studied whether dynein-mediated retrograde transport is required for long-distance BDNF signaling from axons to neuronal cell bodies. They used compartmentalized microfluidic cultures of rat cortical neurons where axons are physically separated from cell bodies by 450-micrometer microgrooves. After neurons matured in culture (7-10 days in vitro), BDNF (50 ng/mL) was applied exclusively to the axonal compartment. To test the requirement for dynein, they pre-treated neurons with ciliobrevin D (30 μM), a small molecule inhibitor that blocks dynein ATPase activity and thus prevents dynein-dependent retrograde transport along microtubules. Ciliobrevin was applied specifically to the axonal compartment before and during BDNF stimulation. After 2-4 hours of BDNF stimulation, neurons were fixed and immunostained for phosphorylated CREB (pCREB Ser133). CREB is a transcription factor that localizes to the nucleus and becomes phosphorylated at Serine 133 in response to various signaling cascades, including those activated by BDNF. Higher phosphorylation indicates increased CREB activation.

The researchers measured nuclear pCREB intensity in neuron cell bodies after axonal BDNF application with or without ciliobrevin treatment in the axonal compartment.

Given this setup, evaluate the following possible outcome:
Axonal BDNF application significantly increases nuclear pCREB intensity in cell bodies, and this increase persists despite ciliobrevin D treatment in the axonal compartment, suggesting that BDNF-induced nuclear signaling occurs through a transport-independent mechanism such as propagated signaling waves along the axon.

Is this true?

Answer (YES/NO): NO